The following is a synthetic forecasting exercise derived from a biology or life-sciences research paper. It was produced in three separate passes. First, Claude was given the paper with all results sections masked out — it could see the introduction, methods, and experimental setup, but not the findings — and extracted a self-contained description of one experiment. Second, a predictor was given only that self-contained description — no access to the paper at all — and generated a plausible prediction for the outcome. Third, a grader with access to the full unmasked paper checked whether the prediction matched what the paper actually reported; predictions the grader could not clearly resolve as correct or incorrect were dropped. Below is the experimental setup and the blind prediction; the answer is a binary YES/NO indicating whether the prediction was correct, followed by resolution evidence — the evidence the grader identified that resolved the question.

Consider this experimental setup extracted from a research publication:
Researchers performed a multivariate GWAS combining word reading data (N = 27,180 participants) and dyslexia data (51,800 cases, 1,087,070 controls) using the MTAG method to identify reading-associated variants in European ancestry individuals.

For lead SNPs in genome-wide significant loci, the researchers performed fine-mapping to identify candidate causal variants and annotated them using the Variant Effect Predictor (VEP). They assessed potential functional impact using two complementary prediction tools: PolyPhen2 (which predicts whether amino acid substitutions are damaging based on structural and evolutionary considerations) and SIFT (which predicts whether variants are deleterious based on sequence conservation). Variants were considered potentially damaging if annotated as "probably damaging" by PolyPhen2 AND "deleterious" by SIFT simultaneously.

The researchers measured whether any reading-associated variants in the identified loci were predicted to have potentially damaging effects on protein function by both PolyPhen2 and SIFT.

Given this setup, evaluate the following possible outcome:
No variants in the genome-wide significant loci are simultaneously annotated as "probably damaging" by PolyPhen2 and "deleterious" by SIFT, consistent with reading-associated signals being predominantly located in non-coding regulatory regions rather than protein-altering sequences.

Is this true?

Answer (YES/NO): NO